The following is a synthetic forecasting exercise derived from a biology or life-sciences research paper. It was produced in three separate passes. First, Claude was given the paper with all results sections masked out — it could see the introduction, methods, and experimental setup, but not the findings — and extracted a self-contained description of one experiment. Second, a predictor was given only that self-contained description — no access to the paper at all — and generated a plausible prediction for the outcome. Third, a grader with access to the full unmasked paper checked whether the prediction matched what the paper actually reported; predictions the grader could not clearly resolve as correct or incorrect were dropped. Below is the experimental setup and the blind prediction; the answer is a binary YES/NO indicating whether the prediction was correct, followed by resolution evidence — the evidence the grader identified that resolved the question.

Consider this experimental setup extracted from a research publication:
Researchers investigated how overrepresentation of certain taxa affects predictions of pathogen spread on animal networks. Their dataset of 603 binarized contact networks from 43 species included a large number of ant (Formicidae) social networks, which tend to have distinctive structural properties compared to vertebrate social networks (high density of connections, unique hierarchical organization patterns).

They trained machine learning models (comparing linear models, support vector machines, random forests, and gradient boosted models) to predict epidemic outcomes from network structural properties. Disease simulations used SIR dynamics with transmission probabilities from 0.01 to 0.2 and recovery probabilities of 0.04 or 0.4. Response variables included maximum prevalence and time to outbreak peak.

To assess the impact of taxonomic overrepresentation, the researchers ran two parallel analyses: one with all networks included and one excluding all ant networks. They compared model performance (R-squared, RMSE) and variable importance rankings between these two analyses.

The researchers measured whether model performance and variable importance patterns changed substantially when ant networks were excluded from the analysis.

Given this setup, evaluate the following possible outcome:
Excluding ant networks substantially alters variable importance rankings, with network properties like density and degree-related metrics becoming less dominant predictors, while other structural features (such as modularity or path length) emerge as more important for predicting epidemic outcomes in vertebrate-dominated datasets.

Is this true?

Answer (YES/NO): NO